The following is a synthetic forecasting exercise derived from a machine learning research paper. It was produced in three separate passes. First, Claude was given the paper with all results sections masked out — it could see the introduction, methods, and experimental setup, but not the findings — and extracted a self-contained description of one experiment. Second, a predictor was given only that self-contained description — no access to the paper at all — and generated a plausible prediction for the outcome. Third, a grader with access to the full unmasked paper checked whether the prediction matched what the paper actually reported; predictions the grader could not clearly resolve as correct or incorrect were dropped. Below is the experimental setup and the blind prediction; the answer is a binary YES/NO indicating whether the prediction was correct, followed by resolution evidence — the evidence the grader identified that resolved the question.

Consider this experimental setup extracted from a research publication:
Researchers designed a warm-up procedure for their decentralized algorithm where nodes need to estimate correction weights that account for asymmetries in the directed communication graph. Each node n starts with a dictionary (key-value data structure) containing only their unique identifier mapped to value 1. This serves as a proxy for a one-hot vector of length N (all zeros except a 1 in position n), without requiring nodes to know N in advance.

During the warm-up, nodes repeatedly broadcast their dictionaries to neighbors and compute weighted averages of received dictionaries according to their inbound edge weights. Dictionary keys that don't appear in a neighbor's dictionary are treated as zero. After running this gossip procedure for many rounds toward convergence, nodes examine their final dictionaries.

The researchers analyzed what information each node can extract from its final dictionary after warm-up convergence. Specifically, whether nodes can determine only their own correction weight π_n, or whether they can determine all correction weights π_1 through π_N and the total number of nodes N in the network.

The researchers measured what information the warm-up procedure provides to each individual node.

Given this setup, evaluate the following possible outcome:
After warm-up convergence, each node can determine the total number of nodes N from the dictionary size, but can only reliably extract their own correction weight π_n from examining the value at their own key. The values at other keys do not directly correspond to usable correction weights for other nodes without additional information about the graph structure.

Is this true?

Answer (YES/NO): NO